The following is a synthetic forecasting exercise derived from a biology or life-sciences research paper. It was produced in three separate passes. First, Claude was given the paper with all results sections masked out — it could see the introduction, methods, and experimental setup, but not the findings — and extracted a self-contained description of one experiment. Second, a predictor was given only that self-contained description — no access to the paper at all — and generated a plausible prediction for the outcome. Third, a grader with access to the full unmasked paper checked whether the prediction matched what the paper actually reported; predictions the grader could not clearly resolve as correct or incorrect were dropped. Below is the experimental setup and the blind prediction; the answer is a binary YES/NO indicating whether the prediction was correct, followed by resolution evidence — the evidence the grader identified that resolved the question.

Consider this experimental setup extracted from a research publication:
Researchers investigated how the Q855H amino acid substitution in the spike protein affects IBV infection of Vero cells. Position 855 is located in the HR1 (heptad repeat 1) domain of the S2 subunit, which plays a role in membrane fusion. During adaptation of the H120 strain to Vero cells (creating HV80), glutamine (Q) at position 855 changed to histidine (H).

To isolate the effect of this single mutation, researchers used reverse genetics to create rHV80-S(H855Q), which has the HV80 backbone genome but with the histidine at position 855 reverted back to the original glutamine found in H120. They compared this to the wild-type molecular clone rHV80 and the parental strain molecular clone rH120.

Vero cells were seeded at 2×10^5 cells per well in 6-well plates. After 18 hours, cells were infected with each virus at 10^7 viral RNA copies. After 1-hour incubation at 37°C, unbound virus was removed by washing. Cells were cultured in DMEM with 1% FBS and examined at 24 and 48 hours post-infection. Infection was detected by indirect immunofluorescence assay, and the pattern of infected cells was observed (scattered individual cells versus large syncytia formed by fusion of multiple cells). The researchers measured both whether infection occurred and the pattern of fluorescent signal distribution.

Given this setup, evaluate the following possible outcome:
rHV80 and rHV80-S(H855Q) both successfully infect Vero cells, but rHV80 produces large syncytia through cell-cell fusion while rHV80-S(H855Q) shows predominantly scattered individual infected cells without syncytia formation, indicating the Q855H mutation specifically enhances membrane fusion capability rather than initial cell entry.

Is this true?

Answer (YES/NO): YES